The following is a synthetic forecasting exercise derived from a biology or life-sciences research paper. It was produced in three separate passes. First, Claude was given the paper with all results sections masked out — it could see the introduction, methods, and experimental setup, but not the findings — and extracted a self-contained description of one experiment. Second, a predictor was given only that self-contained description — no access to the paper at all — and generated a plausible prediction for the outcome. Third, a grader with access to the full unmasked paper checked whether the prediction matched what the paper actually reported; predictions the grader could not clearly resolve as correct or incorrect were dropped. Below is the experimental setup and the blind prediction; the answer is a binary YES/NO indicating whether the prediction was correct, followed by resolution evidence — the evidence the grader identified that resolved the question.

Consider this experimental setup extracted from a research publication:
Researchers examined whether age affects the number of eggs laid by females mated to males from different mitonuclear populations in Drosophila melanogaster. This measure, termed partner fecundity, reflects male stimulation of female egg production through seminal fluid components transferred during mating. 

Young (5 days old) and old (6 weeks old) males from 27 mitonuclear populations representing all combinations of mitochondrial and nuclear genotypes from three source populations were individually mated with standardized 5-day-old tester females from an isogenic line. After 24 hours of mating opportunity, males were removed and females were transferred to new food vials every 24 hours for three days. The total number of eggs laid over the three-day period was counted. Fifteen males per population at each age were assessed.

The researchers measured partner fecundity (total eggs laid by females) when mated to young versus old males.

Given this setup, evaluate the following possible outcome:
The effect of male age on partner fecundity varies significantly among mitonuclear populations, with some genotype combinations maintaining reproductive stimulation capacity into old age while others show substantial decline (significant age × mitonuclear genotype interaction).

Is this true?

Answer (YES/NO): NO